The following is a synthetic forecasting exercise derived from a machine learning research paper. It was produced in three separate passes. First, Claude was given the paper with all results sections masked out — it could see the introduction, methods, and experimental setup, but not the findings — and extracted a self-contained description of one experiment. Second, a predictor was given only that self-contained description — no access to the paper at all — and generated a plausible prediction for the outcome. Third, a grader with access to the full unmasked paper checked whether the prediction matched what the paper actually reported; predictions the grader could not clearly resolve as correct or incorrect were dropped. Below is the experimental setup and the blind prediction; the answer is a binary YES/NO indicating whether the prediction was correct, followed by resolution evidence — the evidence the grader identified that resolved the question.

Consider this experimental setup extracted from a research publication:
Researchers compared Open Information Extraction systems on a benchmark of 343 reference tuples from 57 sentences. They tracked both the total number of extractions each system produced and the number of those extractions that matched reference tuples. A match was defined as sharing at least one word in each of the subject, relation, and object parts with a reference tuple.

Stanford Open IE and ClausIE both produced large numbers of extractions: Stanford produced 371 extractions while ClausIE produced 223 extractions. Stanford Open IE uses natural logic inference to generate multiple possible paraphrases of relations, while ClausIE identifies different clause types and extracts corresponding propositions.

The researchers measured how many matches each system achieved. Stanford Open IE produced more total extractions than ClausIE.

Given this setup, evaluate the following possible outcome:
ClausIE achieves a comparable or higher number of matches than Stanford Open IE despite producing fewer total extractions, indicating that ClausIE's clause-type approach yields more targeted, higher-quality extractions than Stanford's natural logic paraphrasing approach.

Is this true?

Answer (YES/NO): YES